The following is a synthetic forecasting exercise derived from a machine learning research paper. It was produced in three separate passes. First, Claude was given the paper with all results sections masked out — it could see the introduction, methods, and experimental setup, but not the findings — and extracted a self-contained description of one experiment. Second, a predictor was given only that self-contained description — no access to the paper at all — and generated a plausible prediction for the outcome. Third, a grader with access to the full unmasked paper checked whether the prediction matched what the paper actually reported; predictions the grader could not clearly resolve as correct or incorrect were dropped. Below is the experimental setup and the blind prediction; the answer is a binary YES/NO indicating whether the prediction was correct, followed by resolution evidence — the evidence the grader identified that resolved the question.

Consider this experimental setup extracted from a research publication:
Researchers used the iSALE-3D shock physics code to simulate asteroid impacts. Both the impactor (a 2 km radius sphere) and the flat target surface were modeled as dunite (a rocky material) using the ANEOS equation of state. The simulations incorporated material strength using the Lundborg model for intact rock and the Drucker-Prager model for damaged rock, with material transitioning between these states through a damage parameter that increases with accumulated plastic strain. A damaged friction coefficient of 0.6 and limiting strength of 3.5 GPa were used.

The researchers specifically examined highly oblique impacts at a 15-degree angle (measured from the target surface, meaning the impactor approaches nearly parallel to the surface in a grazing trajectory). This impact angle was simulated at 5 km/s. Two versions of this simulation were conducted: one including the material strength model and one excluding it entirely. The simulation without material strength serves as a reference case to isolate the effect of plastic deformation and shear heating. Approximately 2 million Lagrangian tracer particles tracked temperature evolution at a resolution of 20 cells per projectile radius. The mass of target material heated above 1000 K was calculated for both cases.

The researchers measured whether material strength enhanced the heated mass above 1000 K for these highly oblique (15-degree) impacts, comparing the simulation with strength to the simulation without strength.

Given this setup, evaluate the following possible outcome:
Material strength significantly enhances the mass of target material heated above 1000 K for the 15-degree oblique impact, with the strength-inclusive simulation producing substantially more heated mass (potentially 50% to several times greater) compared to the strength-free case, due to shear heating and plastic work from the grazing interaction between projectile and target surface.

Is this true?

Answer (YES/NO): YES